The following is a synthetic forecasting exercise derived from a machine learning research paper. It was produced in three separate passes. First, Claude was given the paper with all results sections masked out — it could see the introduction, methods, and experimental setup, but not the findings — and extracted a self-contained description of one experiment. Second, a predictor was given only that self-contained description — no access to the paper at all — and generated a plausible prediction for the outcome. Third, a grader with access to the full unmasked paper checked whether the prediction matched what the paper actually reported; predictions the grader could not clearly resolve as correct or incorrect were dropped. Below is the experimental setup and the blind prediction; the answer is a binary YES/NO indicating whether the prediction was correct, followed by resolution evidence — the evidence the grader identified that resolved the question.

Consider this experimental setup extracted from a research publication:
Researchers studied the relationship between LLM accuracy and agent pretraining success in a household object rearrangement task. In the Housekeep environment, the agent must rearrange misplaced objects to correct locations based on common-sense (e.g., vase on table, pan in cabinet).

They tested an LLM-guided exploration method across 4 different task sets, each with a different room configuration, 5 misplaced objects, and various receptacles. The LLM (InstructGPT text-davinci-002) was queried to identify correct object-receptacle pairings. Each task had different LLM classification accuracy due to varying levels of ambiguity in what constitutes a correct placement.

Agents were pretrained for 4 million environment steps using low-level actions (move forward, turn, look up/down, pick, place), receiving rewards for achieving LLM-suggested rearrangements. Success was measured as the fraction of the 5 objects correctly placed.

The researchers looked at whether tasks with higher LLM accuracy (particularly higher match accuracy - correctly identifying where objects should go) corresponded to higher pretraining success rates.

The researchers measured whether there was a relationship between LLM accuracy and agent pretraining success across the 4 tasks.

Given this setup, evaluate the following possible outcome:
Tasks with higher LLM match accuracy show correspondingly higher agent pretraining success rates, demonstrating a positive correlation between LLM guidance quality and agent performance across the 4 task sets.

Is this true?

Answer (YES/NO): YES